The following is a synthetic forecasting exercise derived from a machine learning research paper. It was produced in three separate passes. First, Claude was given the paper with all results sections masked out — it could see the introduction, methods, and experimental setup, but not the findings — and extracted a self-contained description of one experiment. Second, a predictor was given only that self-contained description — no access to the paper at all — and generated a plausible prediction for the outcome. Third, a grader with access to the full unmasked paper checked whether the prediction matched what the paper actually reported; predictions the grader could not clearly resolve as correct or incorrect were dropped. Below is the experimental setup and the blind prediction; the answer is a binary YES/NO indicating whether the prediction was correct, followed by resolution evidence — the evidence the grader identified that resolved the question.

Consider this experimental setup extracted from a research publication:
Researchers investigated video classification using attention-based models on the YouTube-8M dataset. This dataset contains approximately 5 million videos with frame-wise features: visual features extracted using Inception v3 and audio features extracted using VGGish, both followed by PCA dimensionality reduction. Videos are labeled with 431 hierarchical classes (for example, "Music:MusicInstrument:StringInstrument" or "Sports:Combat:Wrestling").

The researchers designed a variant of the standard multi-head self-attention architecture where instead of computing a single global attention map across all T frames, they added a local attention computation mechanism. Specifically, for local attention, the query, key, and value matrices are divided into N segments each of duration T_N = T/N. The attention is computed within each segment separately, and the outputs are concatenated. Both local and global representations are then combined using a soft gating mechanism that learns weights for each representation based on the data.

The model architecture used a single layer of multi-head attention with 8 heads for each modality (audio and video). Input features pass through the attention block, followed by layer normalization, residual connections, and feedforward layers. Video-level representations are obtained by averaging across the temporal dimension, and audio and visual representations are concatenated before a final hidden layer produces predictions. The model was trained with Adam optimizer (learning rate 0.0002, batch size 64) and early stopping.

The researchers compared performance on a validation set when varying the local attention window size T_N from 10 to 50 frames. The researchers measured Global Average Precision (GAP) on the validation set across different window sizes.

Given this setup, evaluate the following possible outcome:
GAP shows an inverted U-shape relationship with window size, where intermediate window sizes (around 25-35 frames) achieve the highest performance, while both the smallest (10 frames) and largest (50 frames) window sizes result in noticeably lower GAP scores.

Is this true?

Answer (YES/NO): NO